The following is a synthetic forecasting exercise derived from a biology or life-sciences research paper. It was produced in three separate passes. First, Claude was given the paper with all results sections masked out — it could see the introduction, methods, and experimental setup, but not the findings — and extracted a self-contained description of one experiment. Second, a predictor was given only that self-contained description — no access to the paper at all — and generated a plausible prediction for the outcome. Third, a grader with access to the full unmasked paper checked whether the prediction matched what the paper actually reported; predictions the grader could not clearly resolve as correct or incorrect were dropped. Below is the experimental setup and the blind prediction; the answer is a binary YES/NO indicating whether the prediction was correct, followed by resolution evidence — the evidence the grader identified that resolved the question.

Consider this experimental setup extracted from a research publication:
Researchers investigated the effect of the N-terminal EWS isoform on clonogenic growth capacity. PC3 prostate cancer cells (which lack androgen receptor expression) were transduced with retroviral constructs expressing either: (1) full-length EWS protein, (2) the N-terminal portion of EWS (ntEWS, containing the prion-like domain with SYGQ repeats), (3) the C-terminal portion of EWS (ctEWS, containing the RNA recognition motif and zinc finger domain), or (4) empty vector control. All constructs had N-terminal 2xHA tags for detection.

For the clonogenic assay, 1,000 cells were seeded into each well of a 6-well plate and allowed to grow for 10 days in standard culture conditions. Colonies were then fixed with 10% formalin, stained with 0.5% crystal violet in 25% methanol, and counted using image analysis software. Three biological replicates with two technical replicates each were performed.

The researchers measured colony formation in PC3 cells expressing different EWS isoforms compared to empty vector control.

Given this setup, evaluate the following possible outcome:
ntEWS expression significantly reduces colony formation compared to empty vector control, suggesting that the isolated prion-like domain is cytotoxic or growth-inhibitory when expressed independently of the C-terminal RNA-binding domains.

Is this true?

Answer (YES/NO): NO